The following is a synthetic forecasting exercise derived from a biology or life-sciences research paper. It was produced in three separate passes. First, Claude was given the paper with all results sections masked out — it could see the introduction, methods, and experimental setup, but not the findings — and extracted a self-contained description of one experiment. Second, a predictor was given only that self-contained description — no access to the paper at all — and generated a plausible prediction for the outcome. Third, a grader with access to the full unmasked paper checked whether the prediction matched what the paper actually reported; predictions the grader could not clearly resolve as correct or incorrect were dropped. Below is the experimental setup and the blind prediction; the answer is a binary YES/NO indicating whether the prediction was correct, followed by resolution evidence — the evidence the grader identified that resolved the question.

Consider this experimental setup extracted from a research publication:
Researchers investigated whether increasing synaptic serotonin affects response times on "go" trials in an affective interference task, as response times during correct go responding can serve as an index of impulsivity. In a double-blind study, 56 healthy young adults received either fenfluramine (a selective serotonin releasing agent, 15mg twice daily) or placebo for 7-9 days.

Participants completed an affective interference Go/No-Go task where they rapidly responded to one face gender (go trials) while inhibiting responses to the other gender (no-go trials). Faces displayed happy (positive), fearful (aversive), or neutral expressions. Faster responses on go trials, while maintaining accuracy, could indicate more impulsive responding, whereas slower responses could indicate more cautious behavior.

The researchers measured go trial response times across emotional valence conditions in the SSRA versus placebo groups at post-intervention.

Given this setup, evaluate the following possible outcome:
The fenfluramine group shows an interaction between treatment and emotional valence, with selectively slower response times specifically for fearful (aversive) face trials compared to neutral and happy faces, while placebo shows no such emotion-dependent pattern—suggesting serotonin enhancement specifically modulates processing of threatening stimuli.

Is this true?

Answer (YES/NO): NO